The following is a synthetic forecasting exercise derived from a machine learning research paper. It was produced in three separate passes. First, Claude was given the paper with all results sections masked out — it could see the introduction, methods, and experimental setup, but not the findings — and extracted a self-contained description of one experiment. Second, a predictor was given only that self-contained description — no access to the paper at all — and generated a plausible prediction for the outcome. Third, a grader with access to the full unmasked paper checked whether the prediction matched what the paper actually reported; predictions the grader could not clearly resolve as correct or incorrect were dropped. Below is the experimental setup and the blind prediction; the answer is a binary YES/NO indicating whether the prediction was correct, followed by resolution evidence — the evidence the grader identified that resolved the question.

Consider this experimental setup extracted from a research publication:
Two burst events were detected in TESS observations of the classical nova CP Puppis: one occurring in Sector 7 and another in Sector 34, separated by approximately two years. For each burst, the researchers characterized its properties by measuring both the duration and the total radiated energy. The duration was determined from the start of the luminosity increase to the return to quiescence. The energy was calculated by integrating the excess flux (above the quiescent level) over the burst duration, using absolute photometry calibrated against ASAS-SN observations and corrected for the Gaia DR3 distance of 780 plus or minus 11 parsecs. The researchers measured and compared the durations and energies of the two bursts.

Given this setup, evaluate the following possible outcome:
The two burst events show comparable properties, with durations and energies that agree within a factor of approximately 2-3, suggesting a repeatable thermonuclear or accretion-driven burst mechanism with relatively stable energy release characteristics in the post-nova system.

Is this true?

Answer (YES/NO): YES